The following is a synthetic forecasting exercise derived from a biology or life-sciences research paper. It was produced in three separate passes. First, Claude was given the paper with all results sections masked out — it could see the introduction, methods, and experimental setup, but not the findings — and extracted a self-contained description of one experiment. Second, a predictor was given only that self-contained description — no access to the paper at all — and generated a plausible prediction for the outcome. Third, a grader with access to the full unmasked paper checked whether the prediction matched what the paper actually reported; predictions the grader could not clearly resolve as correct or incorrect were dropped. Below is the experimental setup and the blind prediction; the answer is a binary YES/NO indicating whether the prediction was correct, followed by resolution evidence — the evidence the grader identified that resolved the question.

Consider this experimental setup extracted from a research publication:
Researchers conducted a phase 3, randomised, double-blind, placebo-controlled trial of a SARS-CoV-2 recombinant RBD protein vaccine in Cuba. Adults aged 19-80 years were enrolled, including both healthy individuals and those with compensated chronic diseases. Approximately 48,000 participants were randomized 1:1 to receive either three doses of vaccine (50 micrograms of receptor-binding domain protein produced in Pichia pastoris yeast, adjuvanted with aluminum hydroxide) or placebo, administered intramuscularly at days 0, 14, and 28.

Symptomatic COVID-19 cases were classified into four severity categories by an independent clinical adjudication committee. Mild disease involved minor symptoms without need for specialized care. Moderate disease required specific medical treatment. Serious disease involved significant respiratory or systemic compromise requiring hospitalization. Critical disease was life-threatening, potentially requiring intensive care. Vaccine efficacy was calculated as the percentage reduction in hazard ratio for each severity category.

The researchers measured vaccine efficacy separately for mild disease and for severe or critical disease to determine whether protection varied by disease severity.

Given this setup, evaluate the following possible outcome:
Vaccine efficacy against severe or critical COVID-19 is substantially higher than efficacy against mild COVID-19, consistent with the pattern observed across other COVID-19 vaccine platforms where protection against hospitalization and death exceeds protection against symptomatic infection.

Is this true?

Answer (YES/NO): NO